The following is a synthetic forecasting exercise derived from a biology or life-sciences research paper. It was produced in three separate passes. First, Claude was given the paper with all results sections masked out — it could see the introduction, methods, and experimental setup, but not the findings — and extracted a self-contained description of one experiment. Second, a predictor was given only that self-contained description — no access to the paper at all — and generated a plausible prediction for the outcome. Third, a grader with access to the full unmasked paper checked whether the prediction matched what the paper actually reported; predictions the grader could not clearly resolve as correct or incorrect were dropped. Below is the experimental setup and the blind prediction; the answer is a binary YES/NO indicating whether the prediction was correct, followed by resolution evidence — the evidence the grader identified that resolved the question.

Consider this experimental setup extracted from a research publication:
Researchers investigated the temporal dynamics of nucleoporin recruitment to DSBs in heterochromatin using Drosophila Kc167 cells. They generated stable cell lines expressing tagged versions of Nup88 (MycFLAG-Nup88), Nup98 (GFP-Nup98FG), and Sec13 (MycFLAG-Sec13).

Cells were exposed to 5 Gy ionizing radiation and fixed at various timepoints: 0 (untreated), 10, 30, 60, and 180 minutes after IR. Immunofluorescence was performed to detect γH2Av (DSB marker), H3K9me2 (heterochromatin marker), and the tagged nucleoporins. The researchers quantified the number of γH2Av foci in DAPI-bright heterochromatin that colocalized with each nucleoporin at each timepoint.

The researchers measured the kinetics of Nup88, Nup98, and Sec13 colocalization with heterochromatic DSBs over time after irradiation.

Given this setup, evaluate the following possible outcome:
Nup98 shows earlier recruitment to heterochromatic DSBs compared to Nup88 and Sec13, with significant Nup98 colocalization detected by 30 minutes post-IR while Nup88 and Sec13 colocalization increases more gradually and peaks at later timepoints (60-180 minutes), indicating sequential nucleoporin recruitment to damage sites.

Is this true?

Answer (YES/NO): NO